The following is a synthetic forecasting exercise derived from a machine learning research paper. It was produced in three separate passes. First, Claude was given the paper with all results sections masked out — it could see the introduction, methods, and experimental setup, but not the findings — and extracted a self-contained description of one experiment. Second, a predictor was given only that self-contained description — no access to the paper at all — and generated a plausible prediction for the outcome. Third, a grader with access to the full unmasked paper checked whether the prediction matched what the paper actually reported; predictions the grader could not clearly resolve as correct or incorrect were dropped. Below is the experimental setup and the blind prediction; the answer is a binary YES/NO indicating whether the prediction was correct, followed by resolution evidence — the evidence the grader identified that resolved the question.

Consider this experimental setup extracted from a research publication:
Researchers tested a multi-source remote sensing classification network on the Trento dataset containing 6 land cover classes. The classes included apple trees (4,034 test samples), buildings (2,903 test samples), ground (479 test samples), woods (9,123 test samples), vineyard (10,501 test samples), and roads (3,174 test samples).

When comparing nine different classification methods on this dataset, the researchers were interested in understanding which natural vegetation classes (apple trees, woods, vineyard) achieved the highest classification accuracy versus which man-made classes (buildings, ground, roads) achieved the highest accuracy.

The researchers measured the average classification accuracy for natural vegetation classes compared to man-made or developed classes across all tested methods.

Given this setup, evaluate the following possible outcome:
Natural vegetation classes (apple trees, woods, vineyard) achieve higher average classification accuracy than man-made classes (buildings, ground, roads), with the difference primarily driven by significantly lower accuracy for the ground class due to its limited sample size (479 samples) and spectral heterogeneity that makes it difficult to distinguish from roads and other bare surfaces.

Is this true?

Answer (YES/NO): NO